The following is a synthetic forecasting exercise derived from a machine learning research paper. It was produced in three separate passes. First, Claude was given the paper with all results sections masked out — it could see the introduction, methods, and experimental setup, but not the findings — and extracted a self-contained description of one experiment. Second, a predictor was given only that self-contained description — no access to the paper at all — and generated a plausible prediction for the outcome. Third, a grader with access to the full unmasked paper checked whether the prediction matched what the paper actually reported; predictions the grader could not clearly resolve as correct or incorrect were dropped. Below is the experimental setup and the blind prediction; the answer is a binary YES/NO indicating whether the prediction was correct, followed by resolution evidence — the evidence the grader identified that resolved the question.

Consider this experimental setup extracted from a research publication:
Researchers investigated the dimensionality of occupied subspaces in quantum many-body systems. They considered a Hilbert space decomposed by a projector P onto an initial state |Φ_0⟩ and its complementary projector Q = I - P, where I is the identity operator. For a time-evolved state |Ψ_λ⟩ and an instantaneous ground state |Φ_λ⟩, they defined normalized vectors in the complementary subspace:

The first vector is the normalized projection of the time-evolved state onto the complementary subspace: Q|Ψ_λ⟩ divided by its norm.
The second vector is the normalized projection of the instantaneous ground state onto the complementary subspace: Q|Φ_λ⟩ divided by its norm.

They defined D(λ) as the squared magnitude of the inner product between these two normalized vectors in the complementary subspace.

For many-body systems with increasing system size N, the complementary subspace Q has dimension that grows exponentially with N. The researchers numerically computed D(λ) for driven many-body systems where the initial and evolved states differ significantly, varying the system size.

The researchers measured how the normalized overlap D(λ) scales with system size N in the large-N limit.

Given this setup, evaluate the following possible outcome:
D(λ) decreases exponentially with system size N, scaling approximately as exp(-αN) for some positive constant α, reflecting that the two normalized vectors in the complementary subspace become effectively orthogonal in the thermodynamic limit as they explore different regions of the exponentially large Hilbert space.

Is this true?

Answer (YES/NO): YES